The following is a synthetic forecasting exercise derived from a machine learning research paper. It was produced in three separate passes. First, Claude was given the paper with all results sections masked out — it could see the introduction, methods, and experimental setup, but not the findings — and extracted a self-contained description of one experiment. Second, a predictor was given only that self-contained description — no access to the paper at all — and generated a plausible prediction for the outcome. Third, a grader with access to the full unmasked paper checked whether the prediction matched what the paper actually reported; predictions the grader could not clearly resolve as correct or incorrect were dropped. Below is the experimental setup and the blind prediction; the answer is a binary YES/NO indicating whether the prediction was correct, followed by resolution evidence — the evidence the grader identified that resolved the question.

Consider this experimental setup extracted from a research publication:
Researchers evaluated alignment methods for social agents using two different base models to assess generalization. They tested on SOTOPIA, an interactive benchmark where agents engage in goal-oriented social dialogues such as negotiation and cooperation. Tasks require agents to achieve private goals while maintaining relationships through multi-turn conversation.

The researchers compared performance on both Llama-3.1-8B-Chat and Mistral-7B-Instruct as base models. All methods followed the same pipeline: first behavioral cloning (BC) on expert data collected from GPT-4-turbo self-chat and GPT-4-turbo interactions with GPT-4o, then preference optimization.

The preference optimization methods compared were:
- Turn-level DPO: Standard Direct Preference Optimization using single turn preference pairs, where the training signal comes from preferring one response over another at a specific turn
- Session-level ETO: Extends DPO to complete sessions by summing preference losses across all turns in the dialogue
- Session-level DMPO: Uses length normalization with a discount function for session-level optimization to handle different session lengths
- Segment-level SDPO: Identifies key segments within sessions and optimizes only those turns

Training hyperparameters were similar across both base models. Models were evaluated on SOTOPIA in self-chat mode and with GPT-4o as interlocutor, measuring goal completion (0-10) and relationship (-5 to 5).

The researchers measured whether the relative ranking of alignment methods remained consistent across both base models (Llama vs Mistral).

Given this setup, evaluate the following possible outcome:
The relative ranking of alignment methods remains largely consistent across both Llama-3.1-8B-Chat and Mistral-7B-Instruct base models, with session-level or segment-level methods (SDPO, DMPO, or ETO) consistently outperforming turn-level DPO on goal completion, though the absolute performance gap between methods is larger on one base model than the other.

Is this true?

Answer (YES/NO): YES